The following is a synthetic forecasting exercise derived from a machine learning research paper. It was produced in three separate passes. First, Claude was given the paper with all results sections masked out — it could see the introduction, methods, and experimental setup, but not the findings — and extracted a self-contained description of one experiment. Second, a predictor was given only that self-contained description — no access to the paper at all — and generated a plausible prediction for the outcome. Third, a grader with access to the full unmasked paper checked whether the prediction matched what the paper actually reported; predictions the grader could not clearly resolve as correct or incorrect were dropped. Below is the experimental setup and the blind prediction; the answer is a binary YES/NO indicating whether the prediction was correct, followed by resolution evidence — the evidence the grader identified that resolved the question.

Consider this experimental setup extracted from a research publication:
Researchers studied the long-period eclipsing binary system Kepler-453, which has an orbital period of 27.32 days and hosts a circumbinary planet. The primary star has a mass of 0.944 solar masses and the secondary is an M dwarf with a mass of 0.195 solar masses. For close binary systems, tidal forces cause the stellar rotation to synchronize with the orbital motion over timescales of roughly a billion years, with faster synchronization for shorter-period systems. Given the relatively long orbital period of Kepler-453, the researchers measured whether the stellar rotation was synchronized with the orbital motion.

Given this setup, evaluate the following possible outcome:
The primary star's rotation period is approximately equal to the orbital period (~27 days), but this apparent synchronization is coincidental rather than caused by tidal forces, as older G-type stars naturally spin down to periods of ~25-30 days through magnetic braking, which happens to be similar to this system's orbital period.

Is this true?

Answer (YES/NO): NO